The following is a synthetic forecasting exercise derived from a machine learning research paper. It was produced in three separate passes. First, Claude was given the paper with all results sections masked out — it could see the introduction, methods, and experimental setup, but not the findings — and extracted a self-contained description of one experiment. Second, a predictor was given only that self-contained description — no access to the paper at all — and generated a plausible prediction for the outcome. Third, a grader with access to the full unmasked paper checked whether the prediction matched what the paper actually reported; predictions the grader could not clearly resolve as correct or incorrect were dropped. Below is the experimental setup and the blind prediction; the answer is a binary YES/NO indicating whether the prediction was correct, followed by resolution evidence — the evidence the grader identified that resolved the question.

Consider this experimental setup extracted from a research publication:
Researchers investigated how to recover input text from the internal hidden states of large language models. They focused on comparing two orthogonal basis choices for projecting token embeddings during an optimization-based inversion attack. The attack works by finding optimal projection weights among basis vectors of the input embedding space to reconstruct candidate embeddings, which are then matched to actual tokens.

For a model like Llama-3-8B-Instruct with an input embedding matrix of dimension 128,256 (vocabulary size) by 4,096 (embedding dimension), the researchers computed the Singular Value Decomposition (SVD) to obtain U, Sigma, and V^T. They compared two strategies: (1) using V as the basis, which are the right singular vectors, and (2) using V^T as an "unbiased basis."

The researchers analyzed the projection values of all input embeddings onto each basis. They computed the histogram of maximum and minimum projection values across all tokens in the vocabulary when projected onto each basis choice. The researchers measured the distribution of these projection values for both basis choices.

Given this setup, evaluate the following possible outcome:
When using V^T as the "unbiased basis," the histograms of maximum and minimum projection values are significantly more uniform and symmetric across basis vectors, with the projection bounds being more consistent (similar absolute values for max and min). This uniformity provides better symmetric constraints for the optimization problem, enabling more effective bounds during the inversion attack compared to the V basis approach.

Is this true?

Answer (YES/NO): NO